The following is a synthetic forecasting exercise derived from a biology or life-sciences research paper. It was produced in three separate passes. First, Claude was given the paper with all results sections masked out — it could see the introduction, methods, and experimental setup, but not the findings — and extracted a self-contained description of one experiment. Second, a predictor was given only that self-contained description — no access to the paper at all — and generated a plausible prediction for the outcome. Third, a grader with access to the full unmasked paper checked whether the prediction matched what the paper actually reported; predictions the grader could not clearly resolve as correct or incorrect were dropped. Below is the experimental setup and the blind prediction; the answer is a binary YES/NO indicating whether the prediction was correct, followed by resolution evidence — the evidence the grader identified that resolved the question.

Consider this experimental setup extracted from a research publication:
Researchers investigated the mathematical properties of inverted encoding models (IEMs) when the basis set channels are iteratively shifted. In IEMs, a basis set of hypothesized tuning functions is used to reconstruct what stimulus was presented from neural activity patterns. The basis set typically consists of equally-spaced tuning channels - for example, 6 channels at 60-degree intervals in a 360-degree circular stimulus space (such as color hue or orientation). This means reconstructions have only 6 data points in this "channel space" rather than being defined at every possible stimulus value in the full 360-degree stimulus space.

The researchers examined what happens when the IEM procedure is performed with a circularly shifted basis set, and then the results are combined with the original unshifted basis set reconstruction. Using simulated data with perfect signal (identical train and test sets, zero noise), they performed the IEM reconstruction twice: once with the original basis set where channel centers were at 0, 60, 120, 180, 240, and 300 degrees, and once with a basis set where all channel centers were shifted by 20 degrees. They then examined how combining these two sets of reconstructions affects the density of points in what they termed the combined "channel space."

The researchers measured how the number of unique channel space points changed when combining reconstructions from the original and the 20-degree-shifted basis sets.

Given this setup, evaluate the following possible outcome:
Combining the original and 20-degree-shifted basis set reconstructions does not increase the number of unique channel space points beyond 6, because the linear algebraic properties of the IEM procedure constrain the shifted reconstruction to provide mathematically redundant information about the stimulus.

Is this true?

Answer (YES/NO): NO